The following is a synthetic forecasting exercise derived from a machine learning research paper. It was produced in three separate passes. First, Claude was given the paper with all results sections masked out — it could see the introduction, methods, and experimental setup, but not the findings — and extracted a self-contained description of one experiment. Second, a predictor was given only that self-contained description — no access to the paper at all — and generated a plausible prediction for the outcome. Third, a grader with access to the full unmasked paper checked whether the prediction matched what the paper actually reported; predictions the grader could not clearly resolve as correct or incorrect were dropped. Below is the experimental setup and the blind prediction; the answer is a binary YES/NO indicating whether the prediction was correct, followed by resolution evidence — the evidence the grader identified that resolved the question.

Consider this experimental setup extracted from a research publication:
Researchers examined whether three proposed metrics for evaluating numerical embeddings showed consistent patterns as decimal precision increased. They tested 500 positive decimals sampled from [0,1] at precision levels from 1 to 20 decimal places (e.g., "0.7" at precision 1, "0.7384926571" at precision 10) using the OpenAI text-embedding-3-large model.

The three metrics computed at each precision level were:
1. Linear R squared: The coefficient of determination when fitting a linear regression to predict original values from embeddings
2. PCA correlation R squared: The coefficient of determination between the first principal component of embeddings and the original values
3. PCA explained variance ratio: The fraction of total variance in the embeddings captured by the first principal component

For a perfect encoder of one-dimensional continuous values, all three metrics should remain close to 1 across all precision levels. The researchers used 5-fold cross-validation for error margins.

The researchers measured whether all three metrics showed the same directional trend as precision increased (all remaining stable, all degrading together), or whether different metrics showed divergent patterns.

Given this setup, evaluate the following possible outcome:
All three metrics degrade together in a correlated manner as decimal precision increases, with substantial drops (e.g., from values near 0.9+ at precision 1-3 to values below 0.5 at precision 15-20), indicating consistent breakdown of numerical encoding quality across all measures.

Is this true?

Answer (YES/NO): NO